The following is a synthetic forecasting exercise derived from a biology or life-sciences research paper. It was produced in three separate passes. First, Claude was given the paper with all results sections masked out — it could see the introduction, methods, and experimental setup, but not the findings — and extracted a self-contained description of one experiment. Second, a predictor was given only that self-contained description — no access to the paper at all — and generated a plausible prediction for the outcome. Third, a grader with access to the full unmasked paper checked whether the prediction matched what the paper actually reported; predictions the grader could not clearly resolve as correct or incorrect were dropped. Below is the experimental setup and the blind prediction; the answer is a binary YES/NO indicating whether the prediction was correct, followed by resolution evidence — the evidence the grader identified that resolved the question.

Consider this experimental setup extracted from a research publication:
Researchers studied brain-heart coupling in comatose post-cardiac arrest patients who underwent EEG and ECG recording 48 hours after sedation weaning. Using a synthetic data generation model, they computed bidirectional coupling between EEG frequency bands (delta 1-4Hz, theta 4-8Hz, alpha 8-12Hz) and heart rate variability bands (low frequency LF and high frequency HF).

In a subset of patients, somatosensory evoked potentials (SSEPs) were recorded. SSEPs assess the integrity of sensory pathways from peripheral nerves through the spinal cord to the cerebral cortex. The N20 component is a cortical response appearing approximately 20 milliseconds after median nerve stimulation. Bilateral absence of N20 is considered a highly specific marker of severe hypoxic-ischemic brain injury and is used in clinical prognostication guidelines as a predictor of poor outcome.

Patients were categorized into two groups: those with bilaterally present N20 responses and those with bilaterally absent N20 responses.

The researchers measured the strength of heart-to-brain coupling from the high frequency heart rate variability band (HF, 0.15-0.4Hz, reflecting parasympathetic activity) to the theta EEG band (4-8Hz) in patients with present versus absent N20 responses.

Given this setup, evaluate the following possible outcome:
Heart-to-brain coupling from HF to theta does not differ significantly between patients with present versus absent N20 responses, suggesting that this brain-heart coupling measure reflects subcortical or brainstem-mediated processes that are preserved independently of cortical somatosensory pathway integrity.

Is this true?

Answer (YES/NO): NO